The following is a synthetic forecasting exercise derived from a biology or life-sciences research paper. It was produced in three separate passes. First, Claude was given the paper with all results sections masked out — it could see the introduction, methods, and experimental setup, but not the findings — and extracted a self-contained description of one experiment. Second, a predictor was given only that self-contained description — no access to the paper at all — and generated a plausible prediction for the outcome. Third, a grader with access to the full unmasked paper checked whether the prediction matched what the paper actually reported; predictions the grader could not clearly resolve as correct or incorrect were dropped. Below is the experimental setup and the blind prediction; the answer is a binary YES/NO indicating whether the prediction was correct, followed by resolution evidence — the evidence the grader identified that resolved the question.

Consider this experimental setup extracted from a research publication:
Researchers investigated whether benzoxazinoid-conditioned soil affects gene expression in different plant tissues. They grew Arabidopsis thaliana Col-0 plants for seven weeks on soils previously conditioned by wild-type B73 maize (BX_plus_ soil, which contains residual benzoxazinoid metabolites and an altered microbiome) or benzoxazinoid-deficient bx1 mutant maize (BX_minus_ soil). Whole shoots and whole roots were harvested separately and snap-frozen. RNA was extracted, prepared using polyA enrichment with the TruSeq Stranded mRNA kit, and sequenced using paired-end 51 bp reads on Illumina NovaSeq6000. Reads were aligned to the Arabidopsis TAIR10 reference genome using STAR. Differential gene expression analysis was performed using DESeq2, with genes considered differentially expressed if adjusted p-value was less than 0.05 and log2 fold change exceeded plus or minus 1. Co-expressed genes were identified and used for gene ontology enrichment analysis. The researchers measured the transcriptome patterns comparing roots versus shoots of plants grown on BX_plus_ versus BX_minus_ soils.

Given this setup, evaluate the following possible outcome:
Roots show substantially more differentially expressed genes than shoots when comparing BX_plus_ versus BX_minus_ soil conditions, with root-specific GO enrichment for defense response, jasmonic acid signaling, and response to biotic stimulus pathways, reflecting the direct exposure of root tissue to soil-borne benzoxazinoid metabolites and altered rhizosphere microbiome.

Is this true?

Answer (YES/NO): NO